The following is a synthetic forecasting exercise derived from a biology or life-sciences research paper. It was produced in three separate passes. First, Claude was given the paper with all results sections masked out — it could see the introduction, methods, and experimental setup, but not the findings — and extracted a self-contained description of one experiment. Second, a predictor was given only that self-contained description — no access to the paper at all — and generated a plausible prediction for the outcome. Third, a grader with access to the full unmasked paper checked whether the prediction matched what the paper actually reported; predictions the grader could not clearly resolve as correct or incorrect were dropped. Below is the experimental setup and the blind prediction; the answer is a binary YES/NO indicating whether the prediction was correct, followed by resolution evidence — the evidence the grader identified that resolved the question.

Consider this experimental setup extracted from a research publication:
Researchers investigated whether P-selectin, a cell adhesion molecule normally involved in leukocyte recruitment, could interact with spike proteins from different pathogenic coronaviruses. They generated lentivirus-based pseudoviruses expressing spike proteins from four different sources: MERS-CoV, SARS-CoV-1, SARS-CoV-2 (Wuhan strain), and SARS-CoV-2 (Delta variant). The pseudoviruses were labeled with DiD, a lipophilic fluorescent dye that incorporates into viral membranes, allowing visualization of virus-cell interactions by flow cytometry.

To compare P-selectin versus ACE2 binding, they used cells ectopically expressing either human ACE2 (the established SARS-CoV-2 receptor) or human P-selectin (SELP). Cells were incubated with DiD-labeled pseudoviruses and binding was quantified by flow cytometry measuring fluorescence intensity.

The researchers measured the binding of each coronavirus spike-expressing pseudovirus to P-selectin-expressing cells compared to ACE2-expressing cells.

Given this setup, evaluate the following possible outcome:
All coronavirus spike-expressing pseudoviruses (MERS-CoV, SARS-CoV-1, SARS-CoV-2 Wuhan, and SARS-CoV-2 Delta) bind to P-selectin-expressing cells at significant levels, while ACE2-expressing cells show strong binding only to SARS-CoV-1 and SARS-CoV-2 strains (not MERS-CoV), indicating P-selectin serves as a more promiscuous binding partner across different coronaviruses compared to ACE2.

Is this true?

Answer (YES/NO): YES